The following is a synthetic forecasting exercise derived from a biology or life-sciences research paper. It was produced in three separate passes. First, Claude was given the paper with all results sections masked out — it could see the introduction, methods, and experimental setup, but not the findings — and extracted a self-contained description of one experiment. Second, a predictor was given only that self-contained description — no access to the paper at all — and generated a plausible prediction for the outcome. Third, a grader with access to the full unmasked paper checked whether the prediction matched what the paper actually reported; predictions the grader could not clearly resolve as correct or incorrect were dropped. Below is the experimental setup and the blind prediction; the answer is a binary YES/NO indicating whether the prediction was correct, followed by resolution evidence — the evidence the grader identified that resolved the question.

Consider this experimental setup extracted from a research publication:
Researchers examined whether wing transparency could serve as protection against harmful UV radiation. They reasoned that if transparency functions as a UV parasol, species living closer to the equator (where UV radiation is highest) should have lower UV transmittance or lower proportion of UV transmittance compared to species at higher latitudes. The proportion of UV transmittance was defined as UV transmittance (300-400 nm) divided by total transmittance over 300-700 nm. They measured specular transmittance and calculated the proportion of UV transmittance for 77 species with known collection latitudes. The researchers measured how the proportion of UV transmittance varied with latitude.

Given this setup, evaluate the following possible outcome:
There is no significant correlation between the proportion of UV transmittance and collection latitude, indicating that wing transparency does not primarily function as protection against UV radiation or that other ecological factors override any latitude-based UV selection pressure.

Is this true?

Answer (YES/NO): YES